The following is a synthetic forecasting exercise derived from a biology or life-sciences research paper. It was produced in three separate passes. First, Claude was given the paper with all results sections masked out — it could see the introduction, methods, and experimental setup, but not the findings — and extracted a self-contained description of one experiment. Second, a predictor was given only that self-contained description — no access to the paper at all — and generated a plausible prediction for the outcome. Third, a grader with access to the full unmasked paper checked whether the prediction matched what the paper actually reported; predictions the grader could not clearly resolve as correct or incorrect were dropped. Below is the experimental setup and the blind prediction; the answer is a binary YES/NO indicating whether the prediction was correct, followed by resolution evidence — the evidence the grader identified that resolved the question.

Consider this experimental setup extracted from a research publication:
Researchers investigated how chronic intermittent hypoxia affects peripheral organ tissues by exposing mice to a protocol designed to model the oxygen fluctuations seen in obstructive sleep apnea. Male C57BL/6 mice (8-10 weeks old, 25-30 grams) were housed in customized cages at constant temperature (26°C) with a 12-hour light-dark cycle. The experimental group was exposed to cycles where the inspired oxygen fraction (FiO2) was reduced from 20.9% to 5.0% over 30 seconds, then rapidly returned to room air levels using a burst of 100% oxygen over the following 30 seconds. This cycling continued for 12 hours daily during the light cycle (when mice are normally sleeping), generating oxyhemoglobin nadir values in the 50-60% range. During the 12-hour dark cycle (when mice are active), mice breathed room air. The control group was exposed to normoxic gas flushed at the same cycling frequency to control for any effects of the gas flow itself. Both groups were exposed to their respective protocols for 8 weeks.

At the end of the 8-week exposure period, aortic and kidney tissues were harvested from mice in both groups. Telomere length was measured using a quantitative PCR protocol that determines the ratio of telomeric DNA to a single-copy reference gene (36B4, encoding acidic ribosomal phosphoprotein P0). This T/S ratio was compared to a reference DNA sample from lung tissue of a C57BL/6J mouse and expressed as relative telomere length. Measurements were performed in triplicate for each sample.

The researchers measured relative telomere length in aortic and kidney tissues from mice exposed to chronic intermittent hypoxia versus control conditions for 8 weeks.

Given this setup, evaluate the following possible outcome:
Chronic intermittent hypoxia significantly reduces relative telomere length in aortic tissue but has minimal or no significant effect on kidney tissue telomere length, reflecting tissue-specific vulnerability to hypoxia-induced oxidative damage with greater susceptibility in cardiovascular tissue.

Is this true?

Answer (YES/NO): NO